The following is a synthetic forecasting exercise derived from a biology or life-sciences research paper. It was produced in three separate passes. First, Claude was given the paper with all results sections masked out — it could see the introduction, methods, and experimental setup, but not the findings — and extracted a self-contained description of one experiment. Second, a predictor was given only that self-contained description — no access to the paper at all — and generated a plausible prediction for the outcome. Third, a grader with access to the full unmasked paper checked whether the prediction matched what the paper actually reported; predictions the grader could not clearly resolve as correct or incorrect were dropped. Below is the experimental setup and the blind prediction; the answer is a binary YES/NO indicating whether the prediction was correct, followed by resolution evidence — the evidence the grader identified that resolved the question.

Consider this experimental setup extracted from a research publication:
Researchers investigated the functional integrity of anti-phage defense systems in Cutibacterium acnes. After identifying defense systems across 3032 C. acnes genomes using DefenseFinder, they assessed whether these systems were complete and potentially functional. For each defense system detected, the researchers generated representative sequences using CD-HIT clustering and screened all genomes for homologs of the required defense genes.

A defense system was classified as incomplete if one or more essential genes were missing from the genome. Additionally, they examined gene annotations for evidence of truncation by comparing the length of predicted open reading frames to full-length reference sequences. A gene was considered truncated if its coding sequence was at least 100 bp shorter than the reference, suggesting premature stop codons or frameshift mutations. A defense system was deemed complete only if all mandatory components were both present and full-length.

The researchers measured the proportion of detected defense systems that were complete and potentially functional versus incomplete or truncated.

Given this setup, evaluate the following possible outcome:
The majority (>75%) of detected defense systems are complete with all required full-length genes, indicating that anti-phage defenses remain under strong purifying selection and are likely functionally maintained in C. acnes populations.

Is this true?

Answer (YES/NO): NO